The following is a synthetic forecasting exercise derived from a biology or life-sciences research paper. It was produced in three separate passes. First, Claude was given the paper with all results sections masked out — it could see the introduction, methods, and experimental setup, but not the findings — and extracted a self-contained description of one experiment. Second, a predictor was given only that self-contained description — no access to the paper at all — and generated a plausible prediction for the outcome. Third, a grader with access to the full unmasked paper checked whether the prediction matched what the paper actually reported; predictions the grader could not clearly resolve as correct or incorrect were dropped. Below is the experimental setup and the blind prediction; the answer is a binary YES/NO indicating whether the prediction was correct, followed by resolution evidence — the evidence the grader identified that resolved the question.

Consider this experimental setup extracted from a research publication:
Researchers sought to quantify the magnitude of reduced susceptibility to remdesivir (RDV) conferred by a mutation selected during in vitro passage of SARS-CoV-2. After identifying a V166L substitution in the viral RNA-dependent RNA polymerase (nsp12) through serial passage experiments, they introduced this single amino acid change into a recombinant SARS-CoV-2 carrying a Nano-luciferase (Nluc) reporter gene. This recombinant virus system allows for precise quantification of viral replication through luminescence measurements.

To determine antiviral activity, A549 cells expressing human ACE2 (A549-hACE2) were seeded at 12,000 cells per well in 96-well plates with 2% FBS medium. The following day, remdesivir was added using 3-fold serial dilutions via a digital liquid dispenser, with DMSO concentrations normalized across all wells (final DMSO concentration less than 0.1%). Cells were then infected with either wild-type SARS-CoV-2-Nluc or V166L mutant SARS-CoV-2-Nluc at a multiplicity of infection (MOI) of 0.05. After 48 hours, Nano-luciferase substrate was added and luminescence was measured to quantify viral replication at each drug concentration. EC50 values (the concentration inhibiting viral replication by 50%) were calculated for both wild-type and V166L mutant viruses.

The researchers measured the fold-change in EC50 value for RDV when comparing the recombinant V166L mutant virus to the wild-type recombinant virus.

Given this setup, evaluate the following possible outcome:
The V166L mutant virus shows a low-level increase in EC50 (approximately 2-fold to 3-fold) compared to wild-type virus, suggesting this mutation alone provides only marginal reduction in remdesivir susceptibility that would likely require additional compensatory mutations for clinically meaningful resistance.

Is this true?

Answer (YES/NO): NO